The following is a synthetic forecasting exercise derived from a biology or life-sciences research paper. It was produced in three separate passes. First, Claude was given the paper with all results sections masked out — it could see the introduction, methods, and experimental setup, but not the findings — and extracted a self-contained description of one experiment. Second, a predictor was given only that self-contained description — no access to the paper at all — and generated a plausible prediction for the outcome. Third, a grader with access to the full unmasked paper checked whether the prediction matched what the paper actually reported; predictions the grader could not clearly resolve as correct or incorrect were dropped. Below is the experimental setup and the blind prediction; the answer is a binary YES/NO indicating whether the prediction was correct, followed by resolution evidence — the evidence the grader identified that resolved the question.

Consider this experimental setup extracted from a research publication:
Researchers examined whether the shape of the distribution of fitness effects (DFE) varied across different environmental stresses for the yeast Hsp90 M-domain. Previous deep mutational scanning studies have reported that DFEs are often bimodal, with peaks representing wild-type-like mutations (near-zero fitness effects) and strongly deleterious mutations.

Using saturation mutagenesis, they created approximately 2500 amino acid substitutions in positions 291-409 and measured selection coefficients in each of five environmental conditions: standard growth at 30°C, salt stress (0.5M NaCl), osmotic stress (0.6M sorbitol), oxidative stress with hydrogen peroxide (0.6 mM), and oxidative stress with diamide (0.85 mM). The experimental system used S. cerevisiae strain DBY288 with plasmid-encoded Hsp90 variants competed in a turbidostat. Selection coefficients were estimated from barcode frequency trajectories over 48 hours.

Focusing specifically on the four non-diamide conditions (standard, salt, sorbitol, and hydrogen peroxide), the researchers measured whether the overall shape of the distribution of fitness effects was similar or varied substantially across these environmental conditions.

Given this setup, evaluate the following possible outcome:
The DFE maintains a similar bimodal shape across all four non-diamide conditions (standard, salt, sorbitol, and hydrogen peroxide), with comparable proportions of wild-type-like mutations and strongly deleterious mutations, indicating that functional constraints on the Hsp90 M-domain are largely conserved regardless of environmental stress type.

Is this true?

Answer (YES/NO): NO